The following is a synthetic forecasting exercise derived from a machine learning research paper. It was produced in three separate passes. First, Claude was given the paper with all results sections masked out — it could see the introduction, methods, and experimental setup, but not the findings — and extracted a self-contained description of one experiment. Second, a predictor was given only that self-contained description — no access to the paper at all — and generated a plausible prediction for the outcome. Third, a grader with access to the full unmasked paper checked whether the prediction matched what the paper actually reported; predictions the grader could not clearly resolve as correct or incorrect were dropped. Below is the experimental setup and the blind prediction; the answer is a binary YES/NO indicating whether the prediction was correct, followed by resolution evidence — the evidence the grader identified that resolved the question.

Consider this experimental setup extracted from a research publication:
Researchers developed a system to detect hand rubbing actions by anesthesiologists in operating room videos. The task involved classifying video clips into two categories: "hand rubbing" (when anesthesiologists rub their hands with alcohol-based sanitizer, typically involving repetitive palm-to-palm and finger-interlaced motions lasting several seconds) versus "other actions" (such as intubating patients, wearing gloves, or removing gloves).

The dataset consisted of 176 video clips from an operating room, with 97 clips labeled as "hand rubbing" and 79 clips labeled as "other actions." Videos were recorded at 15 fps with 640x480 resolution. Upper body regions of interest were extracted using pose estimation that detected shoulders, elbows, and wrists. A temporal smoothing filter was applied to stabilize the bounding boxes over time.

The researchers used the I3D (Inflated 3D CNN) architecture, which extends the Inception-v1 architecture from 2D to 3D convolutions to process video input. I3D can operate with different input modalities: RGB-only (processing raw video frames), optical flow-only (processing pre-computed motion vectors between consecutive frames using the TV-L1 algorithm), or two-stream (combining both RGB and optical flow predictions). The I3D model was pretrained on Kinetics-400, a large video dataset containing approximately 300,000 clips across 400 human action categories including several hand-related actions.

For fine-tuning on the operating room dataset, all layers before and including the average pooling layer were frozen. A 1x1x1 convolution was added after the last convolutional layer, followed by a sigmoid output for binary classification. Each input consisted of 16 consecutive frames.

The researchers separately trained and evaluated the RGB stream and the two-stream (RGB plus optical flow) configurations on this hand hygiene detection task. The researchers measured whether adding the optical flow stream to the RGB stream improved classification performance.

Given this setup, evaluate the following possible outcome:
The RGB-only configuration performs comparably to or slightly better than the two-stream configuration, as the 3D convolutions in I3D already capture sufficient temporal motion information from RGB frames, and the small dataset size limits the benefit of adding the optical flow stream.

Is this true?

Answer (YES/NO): NO